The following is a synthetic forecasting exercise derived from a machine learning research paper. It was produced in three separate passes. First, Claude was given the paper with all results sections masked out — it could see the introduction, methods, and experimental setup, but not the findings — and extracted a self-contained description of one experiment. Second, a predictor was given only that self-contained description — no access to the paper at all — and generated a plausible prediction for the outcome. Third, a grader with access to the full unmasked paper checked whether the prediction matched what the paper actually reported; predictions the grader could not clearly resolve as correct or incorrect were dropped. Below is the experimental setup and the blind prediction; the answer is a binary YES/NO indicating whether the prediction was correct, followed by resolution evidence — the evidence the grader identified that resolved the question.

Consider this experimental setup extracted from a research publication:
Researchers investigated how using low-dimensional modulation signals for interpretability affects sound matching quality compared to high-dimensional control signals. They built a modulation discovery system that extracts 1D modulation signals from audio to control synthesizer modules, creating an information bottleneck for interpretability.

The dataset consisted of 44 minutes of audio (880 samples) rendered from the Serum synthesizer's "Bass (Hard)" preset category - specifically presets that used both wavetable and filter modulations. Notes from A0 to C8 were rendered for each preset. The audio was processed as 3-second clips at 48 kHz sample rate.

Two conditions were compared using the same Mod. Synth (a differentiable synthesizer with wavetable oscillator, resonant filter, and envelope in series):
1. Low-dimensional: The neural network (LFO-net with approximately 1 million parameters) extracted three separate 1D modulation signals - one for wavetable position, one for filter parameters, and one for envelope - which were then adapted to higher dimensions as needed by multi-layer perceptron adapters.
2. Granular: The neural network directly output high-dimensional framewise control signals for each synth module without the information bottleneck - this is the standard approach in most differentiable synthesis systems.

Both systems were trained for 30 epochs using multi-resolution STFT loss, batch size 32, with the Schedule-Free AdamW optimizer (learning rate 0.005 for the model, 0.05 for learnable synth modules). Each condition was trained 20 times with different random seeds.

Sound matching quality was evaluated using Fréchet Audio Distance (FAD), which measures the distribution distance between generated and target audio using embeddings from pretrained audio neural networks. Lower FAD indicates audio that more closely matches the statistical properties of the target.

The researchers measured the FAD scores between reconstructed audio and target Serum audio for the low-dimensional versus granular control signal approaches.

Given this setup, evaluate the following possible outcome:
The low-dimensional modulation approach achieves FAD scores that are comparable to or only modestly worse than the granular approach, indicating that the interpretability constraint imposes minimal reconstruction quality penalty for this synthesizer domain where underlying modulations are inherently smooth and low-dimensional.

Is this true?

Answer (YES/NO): NO